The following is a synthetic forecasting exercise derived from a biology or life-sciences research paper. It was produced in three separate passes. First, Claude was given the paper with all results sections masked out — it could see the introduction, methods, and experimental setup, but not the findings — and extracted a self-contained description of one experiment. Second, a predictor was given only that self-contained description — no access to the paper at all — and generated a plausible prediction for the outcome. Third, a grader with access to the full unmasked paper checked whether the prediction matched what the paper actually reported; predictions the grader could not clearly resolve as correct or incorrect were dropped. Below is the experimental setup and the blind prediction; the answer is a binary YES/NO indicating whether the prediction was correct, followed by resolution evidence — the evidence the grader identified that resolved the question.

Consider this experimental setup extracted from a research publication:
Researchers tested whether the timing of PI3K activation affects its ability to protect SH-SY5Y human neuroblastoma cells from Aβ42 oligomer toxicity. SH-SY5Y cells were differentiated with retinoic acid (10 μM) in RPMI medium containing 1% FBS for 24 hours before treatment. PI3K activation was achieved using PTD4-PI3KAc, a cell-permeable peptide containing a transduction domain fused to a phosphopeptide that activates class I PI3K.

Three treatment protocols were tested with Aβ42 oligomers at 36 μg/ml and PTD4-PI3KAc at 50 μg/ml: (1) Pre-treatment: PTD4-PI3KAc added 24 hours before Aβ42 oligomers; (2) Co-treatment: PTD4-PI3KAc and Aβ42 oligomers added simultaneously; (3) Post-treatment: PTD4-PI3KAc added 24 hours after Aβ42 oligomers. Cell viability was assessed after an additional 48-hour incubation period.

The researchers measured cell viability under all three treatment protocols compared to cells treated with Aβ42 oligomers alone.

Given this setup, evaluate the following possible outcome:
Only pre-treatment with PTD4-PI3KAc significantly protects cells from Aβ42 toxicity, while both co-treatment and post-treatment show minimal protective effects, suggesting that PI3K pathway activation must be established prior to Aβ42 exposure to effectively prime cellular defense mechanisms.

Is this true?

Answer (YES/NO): NO